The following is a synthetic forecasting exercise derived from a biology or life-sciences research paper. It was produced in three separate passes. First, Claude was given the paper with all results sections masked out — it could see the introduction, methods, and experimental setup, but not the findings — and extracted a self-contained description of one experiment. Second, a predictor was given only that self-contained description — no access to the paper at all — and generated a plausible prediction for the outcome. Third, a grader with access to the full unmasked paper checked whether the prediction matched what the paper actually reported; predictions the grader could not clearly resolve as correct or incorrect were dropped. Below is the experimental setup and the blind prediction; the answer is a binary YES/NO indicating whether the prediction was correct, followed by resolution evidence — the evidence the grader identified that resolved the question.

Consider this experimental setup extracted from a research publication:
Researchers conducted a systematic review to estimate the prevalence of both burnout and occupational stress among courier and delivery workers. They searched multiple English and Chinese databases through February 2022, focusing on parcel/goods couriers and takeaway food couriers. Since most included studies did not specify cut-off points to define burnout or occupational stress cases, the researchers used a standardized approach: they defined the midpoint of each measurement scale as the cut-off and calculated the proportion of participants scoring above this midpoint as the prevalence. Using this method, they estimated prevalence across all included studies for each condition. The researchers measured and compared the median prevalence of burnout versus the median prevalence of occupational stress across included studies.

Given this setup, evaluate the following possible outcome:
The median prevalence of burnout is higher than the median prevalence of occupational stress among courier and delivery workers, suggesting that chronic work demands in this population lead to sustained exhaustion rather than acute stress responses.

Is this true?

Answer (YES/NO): NO